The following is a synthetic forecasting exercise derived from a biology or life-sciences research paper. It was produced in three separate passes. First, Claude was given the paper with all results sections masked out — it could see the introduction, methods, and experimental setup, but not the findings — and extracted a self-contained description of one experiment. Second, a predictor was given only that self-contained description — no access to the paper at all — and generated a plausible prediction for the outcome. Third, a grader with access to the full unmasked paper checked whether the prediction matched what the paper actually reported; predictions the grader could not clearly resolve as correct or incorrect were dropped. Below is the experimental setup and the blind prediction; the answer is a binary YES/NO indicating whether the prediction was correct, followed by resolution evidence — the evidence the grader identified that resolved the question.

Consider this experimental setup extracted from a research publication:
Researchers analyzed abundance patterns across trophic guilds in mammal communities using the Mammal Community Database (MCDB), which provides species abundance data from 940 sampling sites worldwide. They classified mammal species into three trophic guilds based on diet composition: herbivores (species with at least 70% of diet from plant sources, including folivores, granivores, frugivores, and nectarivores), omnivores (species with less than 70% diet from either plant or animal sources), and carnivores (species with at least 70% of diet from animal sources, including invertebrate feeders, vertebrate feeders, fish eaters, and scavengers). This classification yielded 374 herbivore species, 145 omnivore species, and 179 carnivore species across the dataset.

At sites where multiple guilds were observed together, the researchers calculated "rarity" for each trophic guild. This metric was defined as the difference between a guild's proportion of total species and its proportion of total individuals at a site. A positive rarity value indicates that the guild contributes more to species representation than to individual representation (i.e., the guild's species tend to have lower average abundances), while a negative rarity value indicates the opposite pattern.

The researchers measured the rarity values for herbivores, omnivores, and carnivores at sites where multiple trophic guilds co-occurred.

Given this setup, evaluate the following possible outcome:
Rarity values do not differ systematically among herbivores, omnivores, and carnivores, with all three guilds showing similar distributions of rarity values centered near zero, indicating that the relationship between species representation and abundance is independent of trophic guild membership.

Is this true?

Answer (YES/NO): NO